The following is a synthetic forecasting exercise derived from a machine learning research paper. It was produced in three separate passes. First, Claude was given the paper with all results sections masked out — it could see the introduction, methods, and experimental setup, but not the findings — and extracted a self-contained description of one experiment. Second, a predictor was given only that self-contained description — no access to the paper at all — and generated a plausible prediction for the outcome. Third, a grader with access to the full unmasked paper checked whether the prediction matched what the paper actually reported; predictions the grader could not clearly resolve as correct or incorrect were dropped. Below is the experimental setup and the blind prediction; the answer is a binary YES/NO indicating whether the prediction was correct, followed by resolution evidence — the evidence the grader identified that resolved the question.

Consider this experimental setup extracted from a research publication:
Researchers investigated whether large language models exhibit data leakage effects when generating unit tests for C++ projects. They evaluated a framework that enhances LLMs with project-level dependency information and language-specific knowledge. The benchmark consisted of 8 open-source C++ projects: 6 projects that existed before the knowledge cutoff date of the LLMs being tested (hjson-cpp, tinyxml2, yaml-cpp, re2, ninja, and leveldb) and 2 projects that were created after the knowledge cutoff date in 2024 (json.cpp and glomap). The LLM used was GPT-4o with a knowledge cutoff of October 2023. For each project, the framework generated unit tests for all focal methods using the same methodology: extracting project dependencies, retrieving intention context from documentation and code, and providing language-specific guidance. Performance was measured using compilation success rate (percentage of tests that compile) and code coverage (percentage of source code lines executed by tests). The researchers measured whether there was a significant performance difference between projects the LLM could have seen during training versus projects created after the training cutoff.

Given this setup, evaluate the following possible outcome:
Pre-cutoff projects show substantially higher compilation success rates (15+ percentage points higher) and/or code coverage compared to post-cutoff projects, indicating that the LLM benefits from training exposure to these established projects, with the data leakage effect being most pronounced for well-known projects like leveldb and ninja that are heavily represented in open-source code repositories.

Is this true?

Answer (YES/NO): NO